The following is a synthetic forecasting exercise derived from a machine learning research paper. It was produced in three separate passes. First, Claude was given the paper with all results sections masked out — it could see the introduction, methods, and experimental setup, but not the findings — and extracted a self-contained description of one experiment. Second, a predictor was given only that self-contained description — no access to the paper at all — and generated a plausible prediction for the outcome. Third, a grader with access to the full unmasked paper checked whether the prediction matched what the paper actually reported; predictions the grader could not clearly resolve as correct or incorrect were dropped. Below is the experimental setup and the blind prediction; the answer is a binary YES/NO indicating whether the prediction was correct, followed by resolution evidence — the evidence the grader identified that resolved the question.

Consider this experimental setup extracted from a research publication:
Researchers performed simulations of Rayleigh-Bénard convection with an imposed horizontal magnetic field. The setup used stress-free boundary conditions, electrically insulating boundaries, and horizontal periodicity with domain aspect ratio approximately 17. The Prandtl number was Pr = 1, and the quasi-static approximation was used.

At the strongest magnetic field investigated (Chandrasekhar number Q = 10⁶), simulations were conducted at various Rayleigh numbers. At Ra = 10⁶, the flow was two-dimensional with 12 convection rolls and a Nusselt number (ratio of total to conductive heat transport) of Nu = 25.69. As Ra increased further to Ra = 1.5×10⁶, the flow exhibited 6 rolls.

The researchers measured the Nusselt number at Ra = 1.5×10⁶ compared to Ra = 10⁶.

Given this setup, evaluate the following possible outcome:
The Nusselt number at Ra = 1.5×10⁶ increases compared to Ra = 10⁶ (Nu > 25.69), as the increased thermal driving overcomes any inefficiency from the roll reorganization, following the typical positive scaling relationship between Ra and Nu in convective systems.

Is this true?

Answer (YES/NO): NO